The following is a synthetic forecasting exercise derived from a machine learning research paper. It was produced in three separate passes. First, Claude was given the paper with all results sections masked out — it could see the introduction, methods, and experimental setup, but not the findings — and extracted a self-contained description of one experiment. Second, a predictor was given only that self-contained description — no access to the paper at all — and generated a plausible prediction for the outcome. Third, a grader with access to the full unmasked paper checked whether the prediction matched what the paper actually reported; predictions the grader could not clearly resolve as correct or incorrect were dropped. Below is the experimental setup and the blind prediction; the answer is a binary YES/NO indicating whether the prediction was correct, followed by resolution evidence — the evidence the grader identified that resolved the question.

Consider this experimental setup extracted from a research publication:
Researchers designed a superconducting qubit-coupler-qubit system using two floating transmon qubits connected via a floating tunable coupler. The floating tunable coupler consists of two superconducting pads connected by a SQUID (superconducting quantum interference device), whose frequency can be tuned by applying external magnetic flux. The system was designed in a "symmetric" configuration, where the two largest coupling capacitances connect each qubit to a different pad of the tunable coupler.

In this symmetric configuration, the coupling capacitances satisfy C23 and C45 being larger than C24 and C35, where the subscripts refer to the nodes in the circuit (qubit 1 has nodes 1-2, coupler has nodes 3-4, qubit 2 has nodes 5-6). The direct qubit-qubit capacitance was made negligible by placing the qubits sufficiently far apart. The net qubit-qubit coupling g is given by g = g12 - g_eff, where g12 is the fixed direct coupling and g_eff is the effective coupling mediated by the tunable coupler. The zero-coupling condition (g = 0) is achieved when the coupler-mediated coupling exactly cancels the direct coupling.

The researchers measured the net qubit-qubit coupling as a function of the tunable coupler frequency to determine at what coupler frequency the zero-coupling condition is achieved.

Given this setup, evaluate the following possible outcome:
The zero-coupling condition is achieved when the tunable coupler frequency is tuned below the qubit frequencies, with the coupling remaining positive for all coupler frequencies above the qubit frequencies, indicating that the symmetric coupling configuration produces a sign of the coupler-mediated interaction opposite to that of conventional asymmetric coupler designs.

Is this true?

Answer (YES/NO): NO